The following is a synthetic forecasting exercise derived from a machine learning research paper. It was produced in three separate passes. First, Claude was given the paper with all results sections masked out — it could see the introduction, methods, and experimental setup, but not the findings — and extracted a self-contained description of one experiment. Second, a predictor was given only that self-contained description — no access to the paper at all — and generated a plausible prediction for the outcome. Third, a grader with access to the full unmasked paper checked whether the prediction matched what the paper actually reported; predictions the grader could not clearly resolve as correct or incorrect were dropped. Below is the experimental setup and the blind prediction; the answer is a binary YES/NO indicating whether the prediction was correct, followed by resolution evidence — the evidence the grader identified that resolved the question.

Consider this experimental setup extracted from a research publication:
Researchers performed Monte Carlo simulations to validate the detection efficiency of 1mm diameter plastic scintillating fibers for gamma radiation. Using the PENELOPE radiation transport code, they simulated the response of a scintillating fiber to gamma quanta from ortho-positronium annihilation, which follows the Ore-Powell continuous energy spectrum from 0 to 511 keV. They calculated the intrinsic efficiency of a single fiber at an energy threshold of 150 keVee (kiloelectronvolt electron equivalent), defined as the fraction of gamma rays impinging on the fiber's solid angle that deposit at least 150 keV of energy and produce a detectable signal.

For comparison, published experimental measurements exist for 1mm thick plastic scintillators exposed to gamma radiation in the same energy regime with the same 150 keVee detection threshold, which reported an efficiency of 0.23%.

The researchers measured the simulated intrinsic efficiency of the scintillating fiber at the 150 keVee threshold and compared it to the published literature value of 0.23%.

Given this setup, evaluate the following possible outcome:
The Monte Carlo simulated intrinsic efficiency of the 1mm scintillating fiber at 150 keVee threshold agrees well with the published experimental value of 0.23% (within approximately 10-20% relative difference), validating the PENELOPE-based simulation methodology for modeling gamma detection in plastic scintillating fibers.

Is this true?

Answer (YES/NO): NO